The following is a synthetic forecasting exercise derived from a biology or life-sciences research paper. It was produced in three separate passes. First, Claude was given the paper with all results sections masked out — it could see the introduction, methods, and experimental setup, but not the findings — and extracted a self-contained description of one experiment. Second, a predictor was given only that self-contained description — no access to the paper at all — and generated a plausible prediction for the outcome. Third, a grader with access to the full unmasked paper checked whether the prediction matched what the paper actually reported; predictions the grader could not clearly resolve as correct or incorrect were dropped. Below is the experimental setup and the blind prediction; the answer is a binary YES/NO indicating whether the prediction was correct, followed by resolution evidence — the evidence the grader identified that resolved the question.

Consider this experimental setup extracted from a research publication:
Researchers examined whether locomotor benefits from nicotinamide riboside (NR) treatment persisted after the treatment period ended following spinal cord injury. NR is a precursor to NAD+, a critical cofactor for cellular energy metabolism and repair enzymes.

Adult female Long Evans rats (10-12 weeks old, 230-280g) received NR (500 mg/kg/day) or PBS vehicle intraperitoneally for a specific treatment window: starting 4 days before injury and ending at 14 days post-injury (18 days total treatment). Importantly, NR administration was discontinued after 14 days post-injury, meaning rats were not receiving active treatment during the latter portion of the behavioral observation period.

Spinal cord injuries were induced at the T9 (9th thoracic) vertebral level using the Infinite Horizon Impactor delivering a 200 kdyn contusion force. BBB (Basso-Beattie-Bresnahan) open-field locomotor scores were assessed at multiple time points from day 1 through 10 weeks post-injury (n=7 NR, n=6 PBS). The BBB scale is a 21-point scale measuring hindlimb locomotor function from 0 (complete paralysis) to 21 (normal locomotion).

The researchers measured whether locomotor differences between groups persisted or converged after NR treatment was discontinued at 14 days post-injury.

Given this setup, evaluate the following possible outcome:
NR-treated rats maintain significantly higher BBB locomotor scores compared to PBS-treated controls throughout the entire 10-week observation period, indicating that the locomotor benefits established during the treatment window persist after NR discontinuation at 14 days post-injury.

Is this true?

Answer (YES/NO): NO